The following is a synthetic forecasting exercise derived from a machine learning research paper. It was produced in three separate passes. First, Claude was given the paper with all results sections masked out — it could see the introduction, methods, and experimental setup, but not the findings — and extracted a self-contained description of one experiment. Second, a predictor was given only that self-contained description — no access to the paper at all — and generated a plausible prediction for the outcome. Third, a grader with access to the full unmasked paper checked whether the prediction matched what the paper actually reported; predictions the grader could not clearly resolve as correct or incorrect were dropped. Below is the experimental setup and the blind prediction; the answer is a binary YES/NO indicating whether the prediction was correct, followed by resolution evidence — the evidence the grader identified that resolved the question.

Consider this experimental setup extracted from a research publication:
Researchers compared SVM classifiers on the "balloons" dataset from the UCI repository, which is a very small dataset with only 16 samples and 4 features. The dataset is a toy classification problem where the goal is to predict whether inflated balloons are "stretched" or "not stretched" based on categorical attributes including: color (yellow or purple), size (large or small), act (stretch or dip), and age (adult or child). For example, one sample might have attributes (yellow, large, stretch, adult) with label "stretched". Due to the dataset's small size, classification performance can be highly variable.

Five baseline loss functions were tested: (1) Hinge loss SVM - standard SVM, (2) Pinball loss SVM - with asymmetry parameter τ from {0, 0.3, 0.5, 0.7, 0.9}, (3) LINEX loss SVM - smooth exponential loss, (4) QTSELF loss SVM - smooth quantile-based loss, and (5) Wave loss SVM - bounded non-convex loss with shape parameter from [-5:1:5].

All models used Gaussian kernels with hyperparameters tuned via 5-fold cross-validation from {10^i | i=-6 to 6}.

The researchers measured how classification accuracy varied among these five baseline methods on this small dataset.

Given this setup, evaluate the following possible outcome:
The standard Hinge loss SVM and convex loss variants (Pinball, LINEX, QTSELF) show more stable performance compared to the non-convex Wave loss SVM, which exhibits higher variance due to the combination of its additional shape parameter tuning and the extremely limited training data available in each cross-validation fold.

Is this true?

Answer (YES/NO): NO